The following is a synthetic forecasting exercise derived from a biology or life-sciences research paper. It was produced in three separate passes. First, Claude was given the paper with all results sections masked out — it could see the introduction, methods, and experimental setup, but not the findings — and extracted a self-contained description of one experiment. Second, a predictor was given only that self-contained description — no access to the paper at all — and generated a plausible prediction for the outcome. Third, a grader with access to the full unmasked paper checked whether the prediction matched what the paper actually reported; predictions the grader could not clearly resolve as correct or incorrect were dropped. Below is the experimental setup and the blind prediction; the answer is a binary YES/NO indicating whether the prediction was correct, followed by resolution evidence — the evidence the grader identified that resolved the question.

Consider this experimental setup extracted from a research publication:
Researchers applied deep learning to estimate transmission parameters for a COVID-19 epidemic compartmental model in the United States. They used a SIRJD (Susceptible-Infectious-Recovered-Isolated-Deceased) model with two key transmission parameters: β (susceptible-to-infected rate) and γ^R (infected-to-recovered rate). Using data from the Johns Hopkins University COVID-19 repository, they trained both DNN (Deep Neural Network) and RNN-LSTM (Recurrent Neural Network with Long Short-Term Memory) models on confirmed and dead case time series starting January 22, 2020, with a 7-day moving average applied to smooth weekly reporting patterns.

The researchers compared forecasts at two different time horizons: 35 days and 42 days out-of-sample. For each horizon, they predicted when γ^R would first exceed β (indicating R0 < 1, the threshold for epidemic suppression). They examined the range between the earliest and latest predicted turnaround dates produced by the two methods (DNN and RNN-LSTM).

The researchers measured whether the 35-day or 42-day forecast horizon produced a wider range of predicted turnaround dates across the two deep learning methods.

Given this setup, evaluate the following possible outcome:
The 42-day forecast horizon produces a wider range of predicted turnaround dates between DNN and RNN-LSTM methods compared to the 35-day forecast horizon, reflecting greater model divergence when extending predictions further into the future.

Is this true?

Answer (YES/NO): YES